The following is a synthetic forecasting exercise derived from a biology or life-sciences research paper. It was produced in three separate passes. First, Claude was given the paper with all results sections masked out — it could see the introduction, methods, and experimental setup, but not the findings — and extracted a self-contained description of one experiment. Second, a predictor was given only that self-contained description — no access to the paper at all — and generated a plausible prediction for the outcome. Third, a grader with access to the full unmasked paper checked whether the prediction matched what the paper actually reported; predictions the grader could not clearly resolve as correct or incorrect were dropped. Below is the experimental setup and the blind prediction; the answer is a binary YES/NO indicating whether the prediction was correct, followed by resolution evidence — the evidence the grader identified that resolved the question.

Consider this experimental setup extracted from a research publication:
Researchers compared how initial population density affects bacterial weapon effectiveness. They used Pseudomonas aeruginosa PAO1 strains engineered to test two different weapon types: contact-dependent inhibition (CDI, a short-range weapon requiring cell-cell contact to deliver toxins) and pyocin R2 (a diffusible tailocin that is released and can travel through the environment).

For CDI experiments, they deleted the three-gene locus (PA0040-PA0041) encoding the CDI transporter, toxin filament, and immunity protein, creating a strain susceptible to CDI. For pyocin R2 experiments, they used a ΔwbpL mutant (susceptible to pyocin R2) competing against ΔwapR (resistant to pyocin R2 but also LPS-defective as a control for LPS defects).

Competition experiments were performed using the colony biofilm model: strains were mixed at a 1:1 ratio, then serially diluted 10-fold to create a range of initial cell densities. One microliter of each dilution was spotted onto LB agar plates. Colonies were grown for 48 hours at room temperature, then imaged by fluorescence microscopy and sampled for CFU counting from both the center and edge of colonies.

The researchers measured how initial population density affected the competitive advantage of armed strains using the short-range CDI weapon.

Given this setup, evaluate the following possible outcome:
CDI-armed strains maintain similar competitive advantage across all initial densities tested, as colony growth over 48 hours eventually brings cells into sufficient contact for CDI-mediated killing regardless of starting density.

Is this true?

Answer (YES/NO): NO